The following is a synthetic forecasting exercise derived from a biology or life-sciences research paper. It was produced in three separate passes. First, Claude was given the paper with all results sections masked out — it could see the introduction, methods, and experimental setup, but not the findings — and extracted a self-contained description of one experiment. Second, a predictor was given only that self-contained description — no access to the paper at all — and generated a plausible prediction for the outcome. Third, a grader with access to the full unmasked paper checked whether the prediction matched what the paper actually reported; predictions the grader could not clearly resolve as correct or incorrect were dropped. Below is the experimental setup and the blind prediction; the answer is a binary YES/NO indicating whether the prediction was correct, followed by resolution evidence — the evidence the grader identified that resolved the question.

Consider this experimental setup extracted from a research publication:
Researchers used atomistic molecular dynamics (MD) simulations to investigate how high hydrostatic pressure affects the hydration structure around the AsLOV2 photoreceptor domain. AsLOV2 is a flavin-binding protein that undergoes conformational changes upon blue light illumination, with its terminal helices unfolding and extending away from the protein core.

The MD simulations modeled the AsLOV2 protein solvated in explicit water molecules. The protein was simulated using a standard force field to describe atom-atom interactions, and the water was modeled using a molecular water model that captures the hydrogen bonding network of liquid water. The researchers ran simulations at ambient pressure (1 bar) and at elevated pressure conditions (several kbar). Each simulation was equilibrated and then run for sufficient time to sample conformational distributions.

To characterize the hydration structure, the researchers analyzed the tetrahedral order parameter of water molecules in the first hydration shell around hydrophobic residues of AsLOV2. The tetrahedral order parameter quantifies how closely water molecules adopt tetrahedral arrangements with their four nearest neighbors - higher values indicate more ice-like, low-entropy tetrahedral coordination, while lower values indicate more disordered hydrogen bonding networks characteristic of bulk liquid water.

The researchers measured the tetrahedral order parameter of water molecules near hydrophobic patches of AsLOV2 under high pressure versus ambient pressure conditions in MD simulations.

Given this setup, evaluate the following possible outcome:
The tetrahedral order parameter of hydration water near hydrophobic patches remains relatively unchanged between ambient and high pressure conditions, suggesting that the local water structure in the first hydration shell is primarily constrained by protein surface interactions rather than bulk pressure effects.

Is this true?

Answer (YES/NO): NO